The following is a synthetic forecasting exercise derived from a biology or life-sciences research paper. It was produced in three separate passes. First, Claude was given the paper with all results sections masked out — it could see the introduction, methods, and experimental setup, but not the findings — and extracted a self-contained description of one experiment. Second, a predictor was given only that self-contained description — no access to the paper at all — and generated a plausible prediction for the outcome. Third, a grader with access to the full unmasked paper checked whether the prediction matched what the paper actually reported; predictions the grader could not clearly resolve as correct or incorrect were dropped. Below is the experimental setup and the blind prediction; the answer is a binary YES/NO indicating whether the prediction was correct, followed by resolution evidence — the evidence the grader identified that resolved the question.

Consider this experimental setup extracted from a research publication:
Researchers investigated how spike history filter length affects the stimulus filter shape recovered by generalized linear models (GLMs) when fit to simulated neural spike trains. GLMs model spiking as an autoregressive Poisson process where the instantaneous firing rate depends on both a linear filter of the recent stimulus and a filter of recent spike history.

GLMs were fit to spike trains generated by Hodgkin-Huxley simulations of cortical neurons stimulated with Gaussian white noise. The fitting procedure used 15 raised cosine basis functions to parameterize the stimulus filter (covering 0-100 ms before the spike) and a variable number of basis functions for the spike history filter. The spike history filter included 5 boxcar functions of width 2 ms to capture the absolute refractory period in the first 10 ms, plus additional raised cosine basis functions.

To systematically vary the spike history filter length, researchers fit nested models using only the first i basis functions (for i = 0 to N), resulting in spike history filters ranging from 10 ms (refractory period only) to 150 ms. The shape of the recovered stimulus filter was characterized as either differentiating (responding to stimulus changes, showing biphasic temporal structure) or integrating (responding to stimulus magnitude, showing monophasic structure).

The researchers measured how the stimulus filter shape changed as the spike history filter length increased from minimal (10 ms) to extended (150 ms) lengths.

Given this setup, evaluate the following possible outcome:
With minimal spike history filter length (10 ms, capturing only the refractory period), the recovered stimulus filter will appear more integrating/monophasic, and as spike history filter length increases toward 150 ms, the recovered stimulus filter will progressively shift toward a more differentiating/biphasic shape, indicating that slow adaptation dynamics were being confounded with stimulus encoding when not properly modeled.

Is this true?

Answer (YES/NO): NO